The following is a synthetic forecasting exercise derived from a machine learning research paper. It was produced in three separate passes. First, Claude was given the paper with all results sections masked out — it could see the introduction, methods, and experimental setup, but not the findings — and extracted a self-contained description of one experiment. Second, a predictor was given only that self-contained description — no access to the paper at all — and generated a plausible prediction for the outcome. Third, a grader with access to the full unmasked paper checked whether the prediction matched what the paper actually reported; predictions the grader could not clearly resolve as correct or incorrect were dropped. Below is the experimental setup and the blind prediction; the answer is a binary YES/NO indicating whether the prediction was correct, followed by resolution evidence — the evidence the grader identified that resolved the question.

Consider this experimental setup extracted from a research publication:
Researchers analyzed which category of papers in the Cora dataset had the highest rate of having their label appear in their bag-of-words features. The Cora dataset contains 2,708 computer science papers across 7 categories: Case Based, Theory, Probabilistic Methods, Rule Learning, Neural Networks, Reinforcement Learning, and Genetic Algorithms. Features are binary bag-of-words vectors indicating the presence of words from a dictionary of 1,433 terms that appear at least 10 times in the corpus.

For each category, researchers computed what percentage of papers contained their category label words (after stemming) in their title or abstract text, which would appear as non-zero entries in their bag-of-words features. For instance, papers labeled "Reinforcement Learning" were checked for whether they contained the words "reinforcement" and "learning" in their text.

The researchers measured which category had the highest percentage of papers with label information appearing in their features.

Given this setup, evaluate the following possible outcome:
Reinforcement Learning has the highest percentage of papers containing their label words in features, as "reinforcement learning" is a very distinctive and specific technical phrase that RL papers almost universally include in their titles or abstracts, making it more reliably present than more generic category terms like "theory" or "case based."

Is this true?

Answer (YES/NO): YES